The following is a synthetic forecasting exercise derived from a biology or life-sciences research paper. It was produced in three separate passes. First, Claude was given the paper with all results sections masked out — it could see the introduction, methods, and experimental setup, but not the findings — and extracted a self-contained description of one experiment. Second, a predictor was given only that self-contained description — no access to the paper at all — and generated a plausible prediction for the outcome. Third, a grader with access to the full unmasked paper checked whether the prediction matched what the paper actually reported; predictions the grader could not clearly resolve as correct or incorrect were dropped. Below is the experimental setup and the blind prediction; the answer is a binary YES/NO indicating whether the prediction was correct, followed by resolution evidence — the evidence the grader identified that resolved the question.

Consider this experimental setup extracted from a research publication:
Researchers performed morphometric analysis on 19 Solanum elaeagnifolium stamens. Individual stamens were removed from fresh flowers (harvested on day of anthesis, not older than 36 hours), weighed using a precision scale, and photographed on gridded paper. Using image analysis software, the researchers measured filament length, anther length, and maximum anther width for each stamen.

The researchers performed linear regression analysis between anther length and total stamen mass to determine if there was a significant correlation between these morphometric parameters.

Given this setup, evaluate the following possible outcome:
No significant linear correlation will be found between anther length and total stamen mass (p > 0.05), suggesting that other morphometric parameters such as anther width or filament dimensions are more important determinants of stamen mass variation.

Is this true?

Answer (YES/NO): NO